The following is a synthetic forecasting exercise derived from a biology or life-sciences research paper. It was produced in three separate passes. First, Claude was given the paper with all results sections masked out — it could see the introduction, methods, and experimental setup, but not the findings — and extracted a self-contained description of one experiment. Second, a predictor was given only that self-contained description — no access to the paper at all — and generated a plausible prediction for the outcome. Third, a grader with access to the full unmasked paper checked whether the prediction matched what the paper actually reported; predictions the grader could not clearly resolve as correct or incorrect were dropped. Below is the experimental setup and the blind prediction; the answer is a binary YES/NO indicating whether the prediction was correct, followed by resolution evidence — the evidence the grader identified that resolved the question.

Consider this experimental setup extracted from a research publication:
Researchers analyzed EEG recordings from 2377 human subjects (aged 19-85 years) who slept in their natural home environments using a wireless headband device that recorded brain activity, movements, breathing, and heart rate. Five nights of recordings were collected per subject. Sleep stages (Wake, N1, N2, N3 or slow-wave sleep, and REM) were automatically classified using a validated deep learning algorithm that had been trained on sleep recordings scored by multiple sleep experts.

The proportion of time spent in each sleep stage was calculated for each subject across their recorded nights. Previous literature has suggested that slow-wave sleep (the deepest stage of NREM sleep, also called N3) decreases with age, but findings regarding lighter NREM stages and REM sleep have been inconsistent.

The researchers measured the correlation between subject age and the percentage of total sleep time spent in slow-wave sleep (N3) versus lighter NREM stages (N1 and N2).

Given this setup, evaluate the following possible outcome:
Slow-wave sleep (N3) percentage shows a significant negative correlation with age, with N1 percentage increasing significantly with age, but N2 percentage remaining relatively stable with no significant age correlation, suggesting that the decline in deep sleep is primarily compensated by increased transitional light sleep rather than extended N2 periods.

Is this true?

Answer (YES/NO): NO